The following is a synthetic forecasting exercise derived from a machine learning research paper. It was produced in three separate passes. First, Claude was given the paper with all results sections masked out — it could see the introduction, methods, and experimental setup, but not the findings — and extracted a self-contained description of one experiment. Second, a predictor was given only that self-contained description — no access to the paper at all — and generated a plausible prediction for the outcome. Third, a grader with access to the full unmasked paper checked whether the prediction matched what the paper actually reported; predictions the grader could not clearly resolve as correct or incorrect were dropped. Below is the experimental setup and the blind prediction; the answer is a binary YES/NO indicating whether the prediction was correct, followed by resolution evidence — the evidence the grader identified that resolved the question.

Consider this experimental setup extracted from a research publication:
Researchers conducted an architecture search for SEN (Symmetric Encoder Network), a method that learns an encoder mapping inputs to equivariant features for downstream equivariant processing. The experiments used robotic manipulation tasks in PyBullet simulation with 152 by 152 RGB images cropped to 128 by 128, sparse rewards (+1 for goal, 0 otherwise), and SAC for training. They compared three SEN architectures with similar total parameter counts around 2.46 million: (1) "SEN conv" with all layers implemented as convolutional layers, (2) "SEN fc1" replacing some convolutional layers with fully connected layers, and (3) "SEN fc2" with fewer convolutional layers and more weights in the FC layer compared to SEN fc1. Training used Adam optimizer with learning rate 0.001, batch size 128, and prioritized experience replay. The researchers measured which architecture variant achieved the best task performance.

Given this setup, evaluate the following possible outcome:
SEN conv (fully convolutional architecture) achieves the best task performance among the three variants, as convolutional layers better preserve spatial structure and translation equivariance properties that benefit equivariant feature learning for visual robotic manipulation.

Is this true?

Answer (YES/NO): NO